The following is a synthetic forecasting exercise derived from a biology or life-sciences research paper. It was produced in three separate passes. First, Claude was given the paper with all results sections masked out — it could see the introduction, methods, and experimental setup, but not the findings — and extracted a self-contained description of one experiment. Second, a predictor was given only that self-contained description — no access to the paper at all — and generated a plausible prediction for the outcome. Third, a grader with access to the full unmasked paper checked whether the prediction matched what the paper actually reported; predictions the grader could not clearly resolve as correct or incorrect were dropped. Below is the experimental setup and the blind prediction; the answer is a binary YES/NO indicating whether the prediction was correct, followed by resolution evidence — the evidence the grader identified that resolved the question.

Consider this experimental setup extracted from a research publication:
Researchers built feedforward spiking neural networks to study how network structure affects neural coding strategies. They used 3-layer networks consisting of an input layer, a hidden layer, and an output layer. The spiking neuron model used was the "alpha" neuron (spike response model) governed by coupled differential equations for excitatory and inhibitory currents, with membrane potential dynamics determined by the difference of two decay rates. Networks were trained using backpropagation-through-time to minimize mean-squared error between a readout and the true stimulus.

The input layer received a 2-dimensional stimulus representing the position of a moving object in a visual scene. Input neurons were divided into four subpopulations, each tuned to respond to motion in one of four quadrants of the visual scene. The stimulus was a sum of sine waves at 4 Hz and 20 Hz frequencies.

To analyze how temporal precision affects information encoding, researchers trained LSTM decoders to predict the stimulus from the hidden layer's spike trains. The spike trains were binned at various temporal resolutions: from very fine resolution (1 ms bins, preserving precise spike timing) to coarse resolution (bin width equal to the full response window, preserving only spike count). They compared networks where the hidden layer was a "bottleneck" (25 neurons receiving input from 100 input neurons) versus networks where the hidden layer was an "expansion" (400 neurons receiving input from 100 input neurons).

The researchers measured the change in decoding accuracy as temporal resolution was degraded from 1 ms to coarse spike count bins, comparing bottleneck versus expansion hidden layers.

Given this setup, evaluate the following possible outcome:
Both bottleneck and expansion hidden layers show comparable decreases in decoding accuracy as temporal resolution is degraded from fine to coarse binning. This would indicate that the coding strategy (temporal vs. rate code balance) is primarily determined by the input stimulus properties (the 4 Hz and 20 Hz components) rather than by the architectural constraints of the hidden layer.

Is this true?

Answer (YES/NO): NO